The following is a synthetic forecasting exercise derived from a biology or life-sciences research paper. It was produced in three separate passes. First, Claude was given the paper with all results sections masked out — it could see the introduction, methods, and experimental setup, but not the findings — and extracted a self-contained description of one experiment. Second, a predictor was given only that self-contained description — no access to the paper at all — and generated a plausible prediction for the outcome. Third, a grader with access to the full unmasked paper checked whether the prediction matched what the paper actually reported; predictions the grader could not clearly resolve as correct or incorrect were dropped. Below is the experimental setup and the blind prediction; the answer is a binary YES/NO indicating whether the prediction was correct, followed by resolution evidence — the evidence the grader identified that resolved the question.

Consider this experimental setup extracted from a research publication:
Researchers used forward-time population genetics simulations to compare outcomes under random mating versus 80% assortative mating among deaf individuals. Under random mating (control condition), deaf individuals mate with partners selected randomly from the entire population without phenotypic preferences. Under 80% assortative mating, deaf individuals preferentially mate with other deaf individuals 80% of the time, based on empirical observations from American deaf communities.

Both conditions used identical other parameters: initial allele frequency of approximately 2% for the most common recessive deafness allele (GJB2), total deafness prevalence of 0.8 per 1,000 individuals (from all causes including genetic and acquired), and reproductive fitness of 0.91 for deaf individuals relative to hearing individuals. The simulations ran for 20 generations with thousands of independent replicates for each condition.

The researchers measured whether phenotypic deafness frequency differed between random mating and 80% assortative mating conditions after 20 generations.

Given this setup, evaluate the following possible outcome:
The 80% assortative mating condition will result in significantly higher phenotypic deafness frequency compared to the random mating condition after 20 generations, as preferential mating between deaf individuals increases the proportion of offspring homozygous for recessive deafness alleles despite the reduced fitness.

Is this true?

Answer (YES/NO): YES